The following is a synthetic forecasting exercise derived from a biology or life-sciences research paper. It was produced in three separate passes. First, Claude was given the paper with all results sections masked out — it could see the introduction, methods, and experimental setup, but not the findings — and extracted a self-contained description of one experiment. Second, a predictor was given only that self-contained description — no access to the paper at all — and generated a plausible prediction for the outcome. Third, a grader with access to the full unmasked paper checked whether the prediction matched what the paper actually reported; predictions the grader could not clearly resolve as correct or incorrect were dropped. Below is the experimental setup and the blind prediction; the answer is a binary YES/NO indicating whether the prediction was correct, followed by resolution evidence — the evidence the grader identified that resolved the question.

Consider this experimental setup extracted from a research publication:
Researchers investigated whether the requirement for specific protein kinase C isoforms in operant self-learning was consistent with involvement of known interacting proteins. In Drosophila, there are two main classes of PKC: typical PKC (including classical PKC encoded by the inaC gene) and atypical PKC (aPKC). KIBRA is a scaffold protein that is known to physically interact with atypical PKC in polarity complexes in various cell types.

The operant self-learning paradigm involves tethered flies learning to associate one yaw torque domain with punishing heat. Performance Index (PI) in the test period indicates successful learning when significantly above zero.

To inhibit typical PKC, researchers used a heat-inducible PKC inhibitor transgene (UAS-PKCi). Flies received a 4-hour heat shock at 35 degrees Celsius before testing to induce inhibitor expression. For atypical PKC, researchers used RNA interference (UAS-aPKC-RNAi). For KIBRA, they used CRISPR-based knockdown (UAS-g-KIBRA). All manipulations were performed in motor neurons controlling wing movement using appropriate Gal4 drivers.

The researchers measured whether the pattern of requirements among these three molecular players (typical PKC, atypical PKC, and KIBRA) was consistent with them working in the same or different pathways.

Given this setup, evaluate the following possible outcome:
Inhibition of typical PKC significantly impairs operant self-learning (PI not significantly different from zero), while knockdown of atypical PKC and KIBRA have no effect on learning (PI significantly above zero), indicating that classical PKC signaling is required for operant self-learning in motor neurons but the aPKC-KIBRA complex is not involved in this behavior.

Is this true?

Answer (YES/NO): NO